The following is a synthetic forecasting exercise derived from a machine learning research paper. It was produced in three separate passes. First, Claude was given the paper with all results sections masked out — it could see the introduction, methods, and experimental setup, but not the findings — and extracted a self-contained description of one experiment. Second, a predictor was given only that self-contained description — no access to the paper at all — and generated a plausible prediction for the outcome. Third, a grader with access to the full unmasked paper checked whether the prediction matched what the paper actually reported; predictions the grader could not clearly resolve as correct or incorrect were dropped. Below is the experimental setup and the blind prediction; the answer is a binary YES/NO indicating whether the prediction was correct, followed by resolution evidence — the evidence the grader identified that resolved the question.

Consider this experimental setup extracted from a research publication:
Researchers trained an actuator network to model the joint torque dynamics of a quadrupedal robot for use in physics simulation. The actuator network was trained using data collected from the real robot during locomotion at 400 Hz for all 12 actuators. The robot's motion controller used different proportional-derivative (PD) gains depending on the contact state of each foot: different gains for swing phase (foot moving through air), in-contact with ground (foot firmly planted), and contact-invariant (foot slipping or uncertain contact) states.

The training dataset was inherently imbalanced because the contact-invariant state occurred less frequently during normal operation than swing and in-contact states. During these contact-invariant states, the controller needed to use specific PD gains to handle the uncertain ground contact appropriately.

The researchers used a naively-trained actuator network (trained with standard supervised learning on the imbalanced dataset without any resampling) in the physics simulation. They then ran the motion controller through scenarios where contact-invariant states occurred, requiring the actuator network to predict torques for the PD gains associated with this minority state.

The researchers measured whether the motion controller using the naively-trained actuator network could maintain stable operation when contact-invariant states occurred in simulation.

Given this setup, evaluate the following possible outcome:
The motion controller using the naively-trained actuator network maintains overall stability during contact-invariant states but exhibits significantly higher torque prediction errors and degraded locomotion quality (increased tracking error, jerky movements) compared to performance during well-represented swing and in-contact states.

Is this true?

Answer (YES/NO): NO